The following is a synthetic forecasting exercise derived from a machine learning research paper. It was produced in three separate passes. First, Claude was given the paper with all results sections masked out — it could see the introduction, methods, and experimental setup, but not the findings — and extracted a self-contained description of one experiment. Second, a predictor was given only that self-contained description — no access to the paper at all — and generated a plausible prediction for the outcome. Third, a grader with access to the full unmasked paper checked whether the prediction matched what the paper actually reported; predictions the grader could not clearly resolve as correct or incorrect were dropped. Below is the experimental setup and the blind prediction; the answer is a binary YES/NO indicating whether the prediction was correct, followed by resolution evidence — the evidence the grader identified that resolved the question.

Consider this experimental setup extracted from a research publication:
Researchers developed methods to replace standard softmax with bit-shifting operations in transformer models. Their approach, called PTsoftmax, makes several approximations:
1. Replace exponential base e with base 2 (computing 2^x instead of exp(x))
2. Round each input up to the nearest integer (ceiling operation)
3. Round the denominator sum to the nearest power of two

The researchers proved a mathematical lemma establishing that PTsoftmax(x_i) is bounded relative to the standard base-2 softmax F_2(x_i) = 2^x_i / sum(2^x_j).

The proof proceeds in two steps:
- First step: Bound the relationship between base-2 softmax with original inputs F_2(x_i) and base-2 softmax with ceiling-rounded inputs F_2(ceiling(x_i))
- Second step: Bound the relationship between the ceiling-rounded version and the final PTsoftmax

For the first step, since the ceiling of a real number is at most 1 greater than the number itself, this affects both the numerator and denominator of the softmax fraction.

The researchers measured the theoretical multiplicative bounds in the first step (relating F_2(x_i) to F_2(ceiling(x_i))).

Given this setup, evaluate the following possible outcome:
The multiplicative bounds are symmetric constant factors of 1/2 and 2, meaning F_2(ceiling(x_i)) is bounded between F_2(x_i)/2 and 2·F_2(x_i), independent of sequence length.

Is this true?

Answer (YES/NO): YES